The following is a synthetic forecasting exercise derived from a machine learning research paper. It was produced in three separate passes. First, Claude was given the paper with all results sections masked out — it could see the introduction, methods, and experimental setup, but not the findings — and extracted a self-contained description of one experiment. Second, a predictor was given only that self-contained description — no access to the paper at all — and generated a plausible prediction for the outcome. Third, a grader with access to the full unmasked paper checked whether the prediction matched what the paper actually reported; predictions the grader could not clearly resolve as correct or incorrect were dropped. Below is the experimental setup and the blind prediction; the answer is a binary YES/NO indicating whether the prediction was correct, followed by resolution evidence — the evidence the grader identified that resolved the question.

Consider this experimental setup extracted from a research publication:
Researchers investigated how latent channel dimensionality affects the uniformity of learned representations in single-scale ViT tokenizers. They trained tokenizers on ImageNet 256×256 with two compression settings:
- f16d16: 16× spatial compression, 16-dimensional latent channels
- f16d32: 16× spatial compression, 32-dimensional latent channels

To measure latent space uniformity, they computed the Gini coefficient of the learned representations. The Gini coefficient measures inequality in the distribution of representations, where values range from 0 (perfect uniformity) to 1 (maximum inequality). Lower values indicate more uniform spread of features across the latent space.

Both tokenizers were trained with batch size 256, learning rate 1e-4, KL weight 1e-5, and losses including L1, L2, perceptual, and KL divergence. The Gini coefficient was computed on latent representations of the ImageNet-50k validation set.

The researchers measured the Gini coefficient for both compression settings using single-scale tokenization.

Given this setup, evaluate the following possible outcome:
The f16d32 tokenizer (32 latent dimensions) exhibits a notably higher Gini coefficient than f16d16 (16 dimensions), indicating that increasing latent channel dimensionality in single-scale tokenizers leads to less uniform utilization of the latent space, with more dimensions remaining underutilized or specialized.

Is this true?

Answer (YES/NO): YES